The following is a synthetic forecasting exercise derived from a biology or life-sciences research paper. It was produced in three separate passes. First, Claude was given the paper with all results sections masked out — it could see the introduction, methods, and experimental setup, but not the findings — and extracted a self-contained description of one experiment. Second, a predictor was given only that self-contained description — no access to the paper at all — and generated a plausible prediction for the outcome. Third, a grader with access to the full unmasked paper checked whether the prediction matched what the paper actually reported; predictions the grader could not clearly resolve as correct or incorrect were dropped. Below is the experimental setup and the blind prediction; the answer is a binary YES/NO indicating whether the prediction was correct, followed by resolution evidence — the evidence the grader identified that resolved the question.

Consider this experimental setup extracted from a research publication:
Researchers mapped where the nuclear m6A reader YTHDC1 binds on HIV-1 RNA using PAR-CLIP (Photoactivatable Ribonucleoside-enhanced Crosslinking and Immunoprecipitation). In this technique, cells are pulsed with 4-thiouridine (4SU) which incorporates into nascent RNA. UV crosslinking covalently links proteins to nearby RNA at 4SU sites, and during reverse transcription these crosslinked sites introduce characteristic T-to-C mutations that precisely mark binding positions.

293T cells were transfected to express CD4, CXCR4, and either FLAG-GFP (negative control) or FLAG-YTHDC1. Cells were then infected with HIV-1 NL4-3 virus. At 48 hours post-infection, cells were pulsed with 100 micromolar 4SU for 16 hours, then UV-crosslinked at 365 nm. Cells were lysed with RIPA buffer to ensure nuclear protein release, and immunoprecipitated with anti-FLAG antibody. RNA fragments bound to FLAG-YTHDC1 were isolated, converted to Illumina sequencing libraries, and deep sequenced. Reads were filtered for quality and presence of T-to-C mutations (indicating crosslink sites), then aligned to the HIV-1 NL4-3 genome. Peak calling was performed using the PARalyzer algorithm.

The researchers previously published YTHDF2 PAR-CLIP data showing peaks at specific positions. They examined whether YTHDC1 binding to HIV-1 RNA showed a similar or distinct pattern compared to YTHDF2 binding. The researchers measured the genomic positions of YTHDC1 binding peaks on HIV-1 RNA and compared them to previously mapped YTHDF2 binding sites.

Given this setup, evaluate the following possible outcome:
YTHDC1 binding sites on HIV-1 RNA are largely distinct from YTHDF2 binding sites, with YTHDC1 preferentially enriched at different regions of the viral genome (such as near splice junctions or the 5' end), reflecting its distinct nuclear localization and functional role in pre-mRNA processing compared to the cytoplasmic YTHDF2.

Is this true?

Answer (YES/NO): NO